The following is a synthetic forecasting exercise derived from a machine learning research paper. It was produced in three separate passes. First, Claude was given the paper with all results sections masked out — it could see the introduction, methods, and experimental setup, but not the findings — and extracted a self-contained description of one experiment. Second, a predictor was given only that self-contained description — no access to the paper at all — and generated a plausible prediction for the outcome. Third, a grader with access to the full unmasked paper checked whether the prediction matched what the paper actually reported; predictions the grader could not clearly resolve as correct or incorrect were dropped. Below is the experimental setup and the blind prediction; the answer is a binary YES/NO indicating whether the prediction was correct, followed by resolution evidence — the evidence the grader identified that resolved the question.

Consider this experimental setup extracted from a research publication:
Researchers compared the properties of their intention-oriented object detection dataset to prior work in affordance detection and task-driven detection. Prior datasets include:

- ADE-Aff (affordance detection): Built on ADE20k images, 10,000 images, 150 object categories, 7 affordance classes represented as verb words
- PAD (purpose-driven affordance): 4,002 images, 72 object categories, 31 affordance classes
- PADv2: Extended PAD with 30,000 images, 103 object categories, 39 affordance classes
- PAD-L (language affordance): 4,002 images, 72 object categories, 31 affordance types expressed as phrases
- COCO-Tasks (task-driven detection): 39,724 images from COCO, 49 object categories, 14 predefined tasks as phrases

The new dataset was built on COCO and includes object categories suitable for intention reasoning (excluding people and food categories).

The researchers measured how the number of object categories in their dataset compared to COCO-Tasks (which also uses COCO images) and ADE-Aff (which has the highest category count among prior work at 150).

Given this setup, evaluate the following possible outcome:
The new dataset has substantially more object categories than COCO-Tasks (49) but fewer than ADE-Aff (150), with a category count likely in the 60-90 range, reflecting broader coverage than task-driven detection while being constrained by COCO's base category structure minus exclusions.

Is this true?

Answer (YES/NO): YES